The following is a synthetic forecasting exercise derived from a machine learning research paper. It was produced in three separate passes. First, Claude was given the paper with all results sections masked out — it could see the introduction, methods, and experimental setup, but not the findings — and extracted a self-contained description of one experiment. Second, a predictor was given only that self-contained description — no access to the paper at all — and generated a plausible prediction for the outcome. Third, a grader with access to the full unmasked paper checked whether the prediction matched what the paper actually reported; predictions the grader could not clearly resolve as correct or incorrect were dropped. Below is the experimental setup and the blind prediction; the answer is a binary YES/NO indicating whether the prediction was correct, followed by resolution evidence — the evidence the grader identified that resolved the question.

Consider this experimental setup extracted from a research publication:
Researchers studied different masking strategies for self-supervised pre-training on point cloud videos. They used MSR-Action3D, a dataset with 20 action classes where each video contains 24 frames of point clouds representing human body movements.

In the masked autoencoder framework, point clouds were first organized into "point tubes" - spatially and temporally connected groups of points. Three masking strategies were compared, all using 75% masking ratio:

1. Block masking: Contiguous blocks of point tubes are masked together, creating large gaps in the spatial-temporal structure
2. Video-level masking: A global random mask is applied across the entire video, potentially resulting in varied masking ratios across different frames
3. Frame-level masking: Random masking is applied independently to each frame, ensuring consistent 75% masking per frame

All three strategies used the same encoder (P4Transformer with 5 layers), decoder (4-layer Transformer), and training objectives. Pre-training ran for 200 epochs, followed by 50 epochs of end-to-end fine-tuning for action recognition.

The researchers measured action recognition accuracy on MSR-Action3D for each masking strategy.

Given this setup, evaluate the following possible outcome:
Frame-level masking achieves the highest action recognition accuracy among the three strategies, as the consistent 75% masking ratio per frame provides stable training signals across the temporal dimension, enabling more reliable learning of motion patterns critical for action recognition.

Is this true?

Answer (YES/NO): YES